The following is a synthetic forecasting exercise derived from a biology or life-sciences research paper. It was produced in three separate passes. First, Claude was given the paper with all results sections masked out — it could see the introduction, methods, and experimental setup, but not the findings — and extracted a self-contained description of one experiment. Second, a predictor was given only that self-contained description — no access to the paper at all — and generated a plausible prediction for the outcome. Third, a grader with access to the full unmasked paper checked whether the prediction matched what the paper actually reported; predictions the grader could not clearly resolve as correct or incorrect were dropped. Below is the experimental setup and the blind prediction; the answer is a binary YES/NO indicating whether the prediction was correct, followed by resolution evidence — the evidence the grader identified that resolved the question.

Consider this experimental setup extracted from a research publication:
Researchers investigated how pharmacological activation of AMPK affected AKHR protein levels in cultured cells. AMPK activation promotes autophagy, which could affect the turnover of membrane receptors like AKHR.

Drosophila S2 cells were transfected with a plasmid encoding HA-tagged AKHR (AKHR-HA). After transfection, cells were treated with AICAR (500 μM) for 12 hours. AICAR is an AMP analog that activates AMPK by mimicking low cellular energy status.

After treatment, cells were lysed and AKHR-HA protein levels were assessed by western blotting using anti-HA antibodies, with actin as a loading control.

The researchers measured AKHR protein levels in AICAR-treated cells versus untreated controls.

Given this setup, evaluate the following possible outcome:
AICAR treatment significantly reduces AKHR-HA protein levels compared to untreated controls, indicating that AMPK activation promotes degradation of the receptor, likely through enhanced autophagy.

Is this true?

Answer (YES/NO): YES